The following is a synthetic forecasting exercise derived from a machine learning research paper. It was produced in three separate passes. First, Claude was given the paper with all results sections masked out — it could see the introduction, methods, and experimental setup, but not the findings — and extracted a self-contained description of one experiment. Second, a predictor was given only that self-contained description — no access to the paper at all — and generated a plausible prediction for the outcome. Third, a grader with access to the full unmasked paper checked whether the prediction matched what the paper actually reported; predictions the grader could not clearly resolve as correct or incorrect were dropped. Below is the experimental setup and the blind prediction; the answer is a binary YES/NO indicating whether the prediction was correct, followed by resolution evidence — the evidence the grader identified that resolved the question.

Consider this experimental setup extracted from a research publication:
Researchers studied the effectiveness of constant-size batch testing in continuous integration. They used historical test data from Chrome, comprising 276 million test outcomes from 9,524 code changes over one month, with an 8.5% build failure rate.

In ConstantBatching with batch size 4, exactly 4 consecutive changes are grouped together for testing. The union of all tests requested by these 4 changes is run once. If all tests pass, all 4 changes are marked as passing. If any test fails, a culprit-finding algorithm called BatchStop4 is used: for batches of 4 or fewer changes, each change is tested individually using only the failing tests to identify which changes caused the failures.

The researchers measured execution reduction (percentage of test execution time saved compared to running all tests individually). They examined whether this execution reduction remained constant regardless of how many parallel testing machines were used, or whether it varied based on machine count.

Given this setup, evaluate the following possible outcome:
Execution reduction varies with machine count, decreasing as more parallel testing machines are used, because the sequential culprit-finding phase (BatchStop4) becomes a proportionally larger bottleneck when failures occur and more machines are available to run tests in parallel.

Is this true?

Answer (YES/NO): NO